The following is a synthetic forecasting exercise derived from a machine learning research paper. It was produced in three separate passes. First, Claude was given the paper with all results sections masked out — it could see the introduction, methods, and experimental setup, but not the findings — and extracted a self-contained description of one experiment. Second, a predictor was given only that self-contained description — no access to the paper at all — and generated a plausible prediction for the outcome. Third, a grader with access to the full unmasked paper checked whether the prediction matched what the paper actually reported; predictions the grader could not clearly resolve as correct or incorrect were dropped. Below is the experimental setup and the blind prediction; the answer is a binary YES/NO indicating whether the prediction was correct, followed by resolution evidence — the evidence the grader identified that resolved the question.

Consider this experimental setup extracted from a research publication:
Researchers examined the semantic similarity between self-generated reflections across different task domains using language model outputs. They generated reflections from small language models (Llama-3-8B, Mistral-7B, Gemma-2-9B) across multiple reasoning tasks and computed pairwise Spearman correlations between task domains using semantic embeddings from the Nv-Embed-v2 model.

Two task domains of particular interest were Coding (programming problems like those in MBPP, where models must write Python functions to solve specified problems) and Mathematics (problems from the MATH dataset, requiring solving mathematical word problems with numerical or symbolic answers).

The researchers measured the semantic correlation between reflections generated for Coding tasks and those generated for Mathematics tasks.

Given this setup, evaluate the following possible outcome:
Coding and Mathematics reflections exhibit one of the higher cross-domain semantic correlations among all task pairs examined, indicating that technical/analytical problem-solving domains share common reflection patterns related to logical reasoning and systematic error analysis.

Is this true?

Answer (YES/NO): YES